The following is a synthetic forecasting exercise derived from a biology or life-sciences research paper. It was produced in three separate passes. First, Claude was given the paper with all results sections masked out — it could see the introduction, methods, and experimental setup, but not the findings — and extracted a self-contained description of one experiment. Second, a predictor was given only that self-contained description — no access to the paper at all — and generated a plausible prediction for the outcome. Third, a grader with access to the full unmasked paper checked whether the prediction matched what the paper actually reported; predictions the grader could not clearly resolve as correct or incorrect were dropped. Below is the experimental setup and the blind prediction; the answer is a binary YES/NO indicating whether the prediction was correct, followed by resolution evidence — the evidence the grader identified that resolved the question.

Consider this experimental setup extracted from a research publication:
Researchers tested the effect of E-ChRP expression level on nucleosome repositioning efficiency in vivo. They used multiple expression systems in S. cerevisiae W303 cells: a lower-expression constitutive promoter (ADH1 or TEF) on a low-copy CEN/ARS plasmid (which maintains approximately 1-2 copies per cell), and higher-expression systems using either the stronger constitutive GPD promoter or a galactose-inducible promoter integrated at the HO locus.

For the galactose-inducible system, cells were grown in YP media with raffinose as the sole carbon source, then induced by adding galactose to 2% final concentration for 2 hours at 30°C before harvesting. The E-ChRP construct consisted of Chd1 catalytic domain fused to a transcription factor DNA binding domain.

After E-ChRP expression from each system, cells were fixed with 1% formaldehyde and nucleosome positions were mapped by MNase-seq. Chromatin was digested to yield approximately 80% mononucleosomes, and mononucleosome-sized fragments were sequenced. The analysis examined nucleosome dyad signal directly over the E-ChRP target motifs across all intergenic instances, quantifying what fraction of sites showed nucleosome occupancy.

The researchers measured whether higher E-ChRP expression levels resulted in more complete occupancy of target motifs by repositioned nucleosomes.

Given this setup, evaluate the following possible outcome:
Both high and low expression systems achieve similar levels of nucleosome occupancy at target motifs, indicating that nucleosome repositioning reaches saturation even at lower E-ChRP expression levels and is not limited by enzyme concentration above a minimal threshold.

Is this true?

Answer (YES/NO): NO